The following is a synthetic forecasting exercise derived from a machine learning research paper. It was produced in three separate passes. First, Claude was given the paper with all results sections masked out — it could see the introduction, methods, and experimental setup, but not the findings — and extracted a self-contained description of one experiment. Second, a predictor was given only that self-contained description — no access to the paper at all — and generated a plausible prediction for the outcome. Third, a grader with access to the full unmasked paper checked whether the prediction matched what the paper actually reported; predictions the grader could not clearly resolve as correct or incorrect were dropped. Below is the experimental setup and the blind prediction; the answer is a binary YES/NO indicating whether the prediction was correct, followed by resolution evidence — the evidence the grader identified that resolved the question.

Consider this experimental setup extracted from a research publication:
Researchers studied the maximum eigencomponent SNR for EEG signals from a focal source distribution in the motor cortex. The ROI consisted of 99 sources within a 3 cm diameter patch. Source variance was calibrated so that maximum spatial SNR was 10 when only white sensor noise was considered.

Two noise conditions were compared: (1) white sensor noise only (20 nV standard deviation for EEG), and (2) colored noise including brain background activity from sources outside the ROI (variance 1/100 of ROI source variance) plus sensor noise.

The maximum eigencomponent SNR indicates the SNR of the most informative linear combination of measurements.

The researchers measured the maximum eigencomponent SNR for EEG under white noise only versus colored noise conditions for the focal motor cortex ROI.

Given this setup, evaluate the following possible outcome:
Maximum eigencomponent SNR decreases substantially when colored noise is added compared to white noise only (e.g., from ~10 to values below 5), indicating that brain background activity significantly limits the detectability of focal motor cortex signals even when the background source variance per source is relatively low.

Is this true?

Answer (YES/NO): NO